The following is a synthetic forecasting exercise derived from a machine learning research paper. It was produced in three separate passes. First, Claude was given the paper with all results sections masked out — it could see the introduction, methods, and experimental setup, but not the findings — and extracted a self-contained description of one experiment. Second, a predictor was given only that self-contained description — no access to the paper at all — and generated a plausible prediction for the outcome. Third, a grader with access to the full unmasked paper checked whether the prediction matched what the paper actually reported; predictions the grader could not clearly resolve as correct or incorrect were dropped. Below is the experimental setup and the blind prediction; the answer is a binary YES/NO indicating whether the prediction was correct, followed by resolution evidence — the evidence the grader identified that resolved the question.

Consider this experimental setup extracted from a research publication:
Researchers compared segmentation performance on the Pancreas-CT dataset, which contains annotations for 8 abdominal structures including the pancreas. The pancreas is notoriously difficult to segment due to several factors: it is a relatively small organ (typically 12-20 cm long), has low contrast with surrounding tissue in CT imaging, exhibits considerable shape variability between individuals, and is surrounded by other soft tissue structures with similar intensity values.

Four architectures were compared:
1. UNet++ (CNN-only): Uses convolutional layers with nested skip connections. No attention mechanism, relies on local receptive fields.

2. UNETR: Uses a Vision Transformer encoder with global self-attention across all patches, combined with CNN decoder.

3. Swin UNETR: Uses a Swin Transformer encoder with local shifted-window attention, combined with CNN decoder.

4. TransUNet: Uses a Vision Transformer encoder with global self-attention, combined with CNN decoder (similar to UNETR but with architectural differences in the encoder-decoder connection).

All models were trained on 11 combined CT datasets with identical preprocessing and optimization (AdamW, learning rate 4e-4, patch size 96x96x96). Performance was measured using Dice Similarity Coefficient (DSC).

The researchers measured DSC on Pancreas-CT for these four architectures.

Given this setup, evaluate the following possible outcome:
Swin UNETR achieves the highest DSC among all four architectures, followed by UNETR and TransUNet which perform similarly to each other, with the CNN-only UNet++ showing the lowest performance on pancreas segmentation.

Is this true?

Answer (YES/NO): NO